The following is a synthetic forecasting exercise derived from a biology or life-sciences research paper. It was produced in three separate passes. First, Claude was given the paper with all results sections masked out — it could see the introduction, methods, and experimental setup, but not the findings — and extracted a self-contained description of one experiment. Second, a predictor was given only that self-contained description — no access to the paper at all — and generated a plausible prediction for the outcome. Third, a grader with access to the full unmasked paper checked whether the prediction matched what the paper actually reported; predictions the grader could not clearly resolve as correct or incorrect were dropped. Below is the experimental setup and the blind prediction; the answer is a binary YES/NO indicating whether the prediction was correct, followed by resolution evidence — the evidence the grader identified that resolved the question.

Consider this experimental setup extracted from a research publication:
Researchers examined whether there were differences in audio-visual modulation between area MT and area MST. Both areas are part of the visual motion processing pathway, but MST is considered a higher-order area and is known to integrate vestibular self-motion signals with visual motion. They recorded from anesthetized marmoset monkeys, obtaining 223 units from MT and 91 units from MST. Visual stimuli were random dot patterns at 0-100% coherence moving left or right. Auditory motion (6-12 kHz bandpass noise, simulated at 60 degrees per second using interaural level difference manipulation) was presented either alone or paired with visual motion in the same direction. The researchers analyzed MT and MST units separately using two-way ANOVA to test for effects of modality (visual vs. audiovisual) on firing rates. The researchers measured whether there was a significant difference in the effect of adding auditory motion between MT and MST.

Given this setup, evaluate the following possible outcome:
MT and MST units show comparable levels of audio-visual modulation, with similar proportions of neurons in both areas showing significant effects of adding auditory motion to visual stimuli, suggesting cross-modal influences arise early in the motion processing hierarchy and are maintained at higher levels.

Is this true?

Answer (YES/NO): NO